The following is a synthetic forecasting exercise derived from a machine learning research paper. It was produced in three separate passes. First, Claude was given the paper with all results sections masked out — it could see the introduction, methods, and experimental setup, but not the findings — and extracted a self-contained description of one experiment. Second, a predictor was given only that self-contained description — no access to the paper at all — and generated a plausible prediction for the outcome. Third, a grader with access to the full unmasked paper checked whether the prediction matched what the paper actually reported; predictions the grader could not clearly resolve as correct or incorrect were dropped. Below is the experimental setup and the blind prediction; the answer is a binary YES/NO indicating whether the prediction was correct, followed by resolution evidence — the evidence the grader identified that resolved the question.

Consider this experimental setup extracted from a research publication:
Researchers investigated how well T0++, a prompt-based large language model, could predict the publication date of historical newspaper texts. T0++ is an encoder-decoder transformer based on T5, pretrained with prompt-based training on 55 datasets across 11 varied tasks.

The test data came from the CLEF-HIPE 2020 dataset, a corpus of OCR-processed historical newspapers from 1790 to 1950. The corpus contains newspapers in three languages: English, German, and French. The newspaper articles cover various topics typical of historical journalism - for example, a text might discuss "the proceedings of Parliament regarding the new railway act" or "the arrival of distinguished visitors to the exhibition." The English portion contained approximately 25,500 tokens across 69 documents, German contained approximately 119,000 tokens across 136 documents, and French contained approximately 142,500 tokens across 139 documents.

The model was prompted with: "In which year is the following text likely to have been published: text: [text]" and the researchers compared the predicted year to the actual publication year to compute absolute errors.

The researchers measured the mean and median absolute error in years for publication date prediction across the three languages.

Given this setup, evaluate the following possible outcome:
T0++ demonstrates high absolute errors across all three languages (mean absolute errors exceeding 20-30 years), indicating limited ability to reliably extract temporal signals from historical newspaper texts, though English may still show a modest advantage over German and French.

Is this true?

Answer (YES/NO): NO